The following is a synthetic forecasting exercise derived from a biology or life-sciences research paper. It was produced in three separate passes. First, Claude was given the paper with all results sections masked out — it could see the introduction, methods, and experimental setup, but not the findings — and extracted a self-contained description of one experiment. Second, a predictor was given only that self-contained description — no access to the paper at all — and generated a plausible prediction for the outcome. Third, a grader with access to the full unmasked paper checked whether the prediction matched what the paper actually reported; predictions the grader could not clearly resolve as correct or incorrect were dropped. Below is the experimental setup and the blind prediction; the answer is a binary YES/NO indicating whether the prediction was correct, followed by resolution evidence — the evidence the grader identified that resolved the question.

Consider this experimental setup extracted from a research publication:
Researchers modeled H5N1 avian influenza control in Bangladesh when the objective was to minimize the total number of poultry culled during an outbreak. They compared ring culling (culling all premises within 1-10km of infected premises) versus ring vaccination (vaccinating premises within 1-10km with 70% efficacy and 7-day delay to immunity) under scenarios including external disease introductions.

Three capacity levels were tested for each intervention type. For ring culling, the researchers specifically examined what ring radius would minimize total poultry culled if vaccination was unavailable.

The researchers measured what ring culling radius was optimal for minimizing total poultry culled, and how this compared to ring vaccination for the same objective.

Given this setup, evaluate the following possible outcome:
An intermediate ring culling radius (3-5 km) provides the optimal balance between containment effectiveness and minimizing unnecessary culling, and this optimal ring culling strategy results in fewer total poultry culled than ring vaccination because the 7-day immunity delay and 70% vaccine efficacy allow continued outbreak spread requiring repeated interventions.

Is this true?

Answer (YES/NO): NO